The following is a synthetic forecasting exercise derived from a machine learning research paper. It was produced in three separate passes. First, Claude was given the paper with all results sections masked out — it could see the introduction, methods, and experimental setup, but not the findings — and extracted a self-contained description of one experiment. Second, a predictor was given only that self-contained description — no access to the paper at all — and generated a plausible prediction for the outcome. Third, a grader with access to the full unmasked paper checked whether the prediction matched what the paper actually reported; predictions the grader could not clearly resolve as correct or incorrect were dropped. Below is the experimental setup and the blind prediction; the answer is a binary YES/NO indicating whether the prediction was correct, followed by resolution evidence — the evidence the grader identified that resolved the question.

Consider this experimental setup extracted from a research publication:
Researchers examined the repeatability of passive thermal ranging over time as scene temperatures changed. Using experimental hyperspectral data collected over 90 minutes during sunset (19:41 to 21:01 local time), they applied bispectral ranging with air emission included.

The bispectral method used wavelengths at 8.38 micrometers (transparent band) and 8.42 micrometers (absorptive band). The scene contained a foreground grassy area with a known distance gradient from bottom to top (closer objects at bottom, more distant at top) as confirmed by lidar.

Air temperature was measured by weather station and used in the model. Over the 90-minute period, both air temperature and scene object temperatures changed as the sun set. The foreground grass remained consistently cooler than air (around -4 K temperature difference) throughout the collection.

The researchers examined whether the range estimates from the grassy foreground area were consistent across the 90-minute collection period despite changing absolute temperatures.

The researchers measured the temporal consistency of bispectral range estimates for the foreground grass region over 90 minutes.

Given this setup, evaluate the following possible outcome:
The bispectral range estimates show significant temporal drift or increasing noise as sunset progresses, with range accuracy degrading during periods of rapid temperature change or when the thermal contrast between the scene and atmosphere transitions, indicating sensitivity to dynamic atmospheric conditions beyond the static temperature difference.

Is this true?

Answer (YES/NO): NO